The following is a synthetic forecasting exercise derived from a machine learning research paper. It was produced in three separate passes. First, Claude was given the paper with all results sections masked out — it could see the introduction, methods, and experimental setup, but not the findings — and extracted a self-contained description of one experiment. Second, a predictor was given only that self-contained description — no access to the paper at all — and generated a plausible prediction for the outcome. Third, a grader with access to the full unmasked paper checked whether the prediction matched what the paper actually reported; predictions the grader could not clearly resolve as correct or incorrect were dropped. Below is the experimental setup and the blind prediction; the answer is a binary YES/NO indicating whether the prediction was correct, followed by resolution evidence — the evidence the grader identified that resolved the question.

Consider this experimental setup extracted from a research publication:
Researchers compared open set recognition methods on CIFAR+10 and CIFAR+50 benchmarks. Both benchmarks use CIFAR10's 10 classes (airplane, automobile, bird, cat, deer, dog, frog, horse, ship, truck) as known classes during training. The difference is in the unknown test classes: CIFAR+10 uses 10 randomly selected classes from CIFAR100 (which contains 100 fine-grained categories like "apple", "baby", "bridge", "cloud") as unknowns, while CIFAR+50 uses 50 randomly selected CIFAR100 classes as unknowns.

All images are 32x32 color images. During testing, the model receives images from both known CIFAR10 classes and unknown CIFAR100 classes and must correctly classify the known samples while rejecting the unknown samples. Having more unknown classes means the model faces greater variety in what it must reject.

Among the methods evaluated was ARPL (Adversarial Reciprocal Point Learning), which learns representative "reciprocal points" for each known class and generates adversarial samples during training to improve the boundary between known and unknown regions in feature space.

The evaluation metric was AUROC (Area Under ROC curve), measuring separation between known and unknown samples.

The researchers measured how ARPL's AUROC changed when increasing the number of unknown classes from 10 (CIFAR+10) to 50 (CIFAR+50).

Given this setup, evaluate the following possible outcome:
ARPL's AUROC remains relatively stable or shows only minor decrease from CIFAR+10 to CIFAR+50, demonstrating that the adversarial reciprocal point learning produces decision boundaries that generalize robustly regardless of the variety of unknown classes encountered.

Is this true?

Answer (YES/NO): YES